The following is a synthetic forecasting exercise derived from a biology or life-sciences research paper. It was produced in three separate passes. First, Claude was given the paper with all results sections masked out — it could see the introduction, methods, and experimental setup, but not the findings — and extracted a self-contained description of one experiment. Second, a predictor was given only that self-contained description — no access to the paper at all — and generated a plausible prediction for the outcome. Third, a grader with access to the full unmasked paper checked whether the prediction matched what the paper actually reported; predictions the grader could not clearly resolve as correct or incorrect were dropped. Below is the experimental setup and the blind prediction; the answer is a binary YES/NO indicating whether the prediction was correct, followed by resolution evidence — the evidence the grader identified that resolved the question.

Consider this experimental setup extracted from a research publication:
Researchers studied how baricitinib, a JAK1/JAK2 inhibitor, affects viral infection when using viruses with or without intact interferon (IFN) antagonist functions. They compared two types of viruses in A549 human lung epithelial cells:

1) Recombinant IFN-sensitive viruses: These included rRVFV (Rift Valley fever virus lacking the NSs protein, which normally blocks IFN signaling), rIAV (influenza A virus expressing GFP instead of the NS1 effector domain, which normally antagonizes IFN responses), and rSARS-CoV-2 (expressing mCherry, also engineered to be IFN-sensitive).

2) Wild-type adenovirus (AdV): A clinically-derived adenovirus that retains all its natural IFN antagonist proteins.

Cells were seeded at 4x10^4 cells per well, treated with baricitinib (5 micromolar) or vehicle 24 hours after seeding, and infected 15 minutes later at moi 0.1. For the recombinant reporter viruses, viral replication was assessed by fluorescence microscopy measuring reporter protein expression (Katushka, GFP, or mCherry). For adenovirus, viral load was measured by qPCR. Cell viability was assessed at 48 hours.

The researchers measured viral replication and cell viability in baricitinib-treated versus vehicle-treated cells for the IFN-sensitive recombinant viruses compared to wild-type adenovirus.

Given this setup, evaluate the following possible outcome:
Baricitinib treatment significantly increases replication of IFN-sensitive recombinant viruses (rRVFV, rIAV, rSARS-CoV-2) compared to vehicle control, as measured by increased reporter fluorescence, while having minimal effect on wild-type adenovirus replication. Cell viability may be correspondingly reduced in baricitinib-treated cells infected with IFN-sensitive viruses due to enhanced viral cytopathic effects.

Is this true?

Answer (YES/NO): NO